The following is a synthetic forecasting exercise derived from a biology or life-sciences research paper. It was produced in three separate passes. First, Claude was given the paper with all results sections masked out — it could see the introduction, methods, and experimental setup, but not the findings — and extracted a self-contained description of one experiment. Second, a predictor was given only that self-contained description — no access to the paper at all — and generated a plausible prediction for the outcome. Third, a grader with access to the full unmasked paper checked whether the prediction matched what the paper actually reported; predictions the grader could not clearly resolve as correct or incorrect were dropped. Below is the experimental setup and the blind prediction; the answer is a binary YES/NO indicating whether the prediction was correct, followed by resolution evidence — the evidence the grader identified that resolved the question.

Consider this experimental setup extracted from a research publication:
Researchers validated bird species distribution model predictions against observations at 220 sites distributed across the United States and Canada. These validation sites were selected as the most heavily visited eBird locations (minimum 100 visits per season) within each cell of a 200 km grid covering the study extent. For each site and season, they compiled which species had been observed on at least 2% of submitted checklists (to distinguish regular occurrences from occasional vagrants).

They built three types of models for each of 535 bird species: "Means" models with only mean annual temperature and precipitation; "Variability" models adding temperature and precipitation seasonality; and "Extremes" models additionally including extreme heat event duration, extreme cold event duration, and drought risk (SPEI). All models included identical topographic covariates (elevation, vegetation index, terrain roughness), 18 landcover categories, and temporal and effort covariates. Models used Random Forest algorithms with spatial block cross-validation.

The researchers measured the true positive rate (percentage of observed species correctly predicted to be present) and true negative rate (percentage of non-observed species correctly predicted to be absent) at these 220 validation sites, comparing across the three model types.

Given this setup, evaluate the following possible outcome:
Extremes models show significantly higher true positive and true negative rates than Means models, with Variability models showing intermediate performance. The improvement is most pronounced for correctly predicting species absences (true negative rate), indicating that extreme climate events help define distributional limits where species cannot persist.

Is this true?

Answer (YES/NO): NO